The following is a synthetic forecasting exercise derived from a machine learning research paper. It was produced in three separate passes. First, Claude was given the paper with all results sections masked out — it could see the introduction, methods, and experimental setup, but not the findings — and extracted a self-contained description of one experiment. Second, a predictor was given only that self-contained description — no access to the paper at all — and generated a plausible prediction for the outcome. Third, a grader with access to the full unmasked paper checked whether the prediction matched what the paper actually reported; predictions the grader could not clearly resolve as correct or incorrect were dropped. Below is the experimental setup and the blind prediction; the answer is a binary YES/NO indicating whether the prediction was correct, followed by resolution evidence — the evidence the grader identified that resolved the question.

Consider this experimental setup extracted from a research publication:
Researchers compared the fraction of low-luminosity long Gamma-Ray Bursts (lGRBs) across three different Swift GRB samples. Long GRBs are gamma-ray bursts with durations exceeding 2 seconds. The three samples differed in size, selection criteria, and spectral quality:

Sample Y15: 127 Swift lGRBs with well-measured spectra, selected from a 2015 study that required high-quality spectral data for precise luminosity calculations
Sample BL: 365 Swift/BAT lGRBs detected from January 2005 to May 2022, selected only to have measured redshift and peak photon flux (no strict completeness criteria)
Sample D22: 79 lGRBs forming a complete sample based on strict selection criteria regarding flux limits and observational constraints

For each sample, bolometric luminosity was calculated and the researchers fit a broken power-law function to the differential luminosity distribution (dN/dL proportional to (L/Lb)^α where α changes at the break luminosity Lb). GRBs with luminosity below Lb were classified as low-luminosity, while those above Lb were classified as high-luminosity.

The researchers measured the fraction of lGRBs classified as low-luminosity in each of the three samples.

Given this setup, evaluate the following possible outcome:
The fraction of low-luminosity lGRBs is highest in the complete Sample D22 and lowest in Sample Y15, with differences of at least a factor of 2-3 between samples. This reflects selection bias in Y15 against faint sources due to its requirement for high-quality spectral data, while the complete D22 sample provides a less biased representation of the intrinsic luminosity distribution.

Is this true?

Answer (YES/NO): NO